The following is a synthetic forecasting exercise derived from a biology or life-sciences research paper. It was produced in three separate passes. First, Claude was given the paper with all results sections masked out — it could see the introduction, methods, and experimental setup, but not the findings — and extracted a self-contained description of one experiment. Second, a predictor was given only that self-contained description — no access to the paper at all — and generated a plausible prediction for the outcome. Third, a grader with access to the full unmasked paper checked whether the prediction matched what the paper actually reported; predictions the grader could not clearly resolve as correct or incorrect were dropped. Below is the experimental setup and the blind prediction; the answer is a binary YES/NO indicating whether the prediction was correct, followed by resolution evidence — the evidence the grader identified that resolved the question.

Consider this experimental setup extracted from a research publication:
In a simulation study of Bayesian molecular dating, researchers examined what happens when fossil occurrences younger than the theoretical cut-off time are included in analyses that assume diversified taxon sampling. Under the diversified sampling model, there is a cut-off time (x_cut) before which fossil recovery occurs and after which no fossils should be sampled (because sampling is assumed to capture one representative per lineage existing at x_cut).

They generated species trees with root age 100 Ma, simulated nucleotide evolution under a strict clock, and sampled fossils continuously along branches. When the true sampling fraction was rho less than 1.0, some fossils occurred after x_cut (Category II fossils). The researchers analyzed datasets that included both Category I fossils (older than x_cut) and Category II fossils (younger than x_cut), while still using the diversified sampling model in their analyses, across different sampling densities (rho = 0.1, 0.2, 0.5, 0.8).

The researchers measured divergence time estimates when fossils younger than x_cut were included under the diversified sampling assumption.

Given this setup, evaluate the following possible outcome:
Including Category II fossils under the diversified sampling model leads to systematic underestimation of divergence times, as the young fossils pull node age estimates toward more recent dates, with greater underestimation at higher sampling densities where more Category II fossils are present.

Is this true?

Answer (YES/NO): NO